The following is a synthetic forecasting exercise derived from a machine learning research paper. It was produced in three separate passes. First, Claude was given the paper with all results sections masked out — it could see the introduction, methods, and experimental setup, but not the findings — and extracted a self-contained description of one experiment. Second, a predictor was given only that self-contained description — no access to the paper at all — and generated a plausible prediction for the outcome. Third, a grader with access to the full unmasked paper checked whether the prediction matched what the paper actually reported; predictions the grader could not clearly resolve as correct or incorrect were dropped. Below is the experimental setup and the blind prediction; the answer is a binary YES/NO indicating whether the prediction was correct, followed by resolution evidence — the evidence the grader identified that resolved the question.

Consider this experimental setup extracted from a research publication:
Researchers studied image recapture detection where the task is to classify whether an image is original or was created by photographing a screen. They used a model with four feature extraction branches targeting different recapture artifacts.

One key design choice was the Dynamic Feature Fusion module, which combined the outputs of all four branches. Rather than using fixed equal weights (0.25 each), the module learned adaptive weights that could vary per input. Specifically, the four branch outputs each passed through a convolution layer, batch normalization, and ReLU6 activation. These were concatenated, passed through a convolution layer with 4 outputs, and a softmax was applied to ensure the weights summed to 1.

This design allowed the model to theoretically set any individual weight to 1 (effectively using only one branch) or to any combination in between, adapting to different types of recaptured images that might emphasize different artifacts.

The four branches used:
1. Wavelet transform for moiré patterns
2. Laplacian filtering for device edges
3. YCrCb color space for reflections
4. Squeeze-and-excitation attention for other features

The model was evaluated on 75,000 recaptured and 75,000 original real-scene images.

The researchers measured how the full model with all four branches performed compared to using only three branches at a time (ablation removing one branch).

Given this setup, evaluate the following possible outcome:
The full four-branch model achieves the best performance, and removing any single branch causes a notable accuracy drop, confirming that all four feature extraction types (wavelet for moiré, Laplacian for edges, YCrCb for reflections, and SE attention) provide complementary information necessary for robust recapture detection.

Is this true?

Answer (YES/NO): YES